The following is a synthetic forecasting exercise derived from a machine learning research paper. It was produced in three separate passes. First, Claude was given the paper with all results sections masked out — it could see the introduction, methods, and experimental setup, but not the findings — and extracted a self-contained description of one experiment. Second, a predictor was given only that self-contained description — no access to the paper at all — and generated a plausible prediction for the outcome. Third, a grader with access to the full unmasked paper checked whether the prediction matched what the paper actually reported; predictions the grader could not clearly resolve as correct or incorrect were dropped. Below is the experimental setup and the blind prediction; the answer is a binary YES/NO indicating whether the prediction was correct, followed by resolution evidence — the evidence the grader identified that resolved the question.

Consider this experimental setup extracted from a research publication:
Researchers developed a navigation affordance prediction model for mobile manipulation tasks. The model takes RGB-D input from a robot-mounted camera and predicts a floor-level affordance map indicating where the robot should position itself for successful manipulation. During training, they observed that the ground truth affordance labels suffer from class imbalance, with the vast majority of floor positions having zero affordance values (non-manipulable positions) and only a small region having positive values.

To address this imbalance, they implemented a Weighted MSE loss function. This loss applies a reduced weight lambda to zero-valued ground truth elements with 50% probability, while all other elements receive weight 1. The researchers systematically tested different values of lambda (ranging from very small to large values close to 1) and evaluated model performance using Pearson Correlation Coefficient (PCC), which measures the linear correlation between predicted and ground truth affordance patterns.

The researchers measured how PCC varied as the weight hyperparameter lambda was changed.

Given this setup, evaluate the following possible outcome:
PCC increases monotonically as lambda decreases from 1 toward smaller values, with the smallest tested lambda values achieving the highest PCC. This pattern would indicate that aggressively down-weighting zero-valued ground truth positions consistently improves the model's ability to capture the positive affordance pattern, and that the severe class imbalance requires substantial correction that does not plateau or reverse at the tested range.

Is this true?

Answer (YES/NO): NO